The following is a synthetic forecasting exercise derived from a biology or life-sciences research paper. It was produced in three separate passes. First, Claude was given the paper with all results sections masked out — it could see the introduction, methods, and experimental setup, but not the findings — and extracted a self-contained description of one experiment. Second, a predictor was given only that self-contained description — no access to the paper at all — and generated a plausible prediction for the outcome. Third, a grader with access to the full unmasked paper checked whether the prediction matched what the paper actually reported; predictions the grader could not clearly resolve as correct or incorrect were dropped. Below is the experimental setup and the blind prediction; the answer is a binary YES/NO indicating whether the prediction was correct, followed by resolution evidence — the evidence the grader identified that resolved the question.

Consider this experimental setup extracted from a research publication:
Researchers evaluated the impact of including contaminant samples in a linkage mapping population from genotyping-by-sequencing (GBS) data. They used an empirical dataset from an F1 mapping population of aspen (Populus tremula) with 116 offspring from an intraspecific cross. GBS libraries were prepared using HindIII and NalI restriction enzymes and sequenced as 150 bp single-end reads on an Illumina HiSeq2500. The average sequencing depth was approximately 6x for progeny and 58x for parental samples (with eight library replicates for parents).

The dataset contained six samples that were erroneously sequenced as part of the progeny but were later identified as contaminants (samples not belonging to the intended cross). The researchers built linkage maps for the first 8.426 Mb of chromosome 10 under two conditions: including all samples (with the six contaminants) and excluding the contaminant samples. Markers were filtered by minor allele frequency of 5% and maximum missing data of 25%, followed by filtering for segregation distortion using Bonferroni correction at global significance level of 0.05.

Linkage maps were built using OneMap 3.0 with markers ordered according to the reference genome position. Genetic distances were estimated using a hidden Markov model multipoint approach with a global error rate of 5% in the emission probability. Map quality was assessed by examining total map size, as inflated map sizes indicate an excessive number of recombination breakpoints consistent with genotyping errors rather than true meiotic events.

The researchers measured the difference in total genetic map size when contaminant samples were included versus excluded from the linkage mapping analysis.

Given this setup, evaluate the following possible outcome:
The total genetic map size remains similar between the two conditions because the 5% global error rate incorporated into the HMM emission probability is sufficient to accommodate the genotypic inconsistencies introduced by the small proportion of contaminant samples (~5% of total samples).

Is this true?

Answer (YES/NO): NO